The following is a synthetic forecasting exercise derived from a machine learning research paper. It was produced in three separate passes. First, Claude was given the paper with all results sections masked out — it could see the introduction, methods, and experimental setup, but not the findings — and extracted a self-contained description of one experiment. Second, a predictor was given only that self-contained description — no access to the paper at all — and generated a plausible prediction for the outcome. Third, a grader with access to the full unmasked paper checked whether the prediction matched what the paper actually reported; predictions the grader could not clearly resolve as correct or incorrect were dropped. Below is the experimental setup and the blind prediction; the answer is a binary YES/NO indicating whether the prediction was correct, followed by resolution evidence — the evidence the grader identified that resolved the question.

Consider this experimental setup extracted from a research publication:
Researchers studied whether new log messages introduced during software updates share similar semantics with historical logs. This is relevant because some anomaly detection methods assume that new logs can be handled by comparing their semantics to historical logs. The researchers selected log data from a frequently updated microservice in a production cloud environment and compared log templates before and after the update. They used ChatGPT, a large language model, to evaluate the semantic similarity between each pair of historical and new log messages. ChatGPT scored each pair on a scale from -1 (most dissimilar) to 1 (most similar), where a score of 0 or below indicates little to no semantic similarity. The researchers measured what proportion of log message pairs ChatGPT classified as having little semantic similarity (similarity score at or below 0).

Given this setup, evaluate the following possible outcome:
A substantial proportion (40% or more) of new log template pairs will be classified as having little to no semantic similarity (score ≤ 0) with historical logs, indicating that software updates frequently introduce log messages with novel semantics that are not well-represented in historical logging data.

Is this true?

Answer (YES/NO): YES